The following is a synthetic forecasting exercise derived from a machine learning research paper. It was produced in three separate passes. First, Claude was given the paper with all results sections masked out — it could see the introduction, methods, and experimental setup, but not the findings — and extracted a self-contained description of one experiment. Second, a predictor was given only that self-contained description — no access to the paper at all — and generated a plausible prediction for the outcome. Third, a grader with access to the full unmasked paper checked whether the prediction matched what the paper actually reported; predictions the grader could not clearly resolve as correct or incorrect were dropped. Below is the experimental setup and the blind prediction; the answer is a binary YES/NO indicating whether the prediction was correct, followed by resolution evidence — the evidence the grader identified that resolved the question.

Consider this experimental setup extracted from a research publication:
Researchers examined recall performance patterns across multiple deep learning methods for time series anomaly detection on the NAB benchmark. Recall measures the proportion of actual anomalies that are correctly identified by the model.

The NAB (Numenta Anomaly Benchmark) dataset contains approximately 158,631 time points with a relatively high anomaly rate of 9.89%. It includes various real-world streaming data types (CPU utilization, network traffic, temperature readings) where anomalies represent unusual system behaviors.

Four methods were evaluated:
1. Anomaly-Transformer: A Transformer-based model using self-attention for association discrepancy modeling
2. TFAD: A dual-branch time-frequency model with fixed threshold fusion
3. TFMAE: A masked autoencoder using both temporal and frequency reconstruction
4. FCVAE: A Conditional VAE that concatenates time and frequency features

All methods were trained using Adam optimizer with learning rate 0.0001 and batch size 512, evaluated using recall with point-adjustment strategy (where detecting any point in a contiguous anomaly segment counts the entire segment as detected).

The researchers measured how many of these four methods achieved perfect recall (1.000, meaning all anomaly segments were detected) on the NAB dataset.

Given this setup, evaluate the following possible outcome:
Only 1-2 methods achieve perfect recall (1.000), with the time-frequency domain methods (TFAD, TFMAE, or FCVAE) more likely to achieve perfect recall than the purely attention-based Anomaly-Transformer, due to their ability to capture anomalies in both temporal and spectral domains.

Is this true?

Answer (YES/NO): NO